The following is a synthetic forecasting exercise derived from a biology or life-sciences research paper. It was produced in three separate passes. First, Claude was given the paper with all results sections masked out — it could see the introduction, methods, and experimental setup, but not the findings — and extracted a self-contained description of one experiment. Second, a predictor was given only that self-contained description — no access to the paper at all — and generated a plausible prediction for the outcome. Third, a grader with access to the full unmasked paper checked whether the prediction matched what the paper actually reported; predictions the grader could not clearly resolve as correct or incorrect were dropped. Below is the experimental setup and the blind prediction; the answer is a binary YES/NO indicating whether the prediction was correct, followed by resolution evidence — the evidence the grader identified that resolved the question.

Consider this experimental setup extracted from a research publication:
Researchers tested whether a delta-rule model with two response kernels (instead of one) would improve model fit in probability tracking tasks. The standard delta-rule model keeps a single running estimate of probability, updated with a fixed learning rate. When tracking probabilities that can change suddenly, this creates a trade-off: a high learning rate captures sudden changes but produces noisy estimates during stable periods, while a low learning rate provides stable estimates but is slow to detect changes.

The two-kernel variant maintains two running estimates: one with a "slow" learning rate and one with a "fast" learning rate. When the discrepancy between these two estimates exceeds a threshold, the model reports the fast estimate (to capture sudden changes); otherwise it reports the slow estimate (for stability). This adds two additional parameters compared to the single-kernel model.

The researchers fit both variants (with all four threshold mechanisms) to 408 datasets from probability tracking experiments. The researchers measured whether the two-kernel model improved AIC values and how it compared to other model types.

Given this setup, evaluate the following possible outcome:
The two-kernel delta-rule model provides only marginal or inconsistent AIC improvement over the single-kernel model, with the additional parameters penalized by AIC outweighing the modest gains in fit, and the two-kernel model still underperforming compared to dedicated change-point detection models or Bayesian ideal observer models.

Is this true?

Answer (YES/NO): NO